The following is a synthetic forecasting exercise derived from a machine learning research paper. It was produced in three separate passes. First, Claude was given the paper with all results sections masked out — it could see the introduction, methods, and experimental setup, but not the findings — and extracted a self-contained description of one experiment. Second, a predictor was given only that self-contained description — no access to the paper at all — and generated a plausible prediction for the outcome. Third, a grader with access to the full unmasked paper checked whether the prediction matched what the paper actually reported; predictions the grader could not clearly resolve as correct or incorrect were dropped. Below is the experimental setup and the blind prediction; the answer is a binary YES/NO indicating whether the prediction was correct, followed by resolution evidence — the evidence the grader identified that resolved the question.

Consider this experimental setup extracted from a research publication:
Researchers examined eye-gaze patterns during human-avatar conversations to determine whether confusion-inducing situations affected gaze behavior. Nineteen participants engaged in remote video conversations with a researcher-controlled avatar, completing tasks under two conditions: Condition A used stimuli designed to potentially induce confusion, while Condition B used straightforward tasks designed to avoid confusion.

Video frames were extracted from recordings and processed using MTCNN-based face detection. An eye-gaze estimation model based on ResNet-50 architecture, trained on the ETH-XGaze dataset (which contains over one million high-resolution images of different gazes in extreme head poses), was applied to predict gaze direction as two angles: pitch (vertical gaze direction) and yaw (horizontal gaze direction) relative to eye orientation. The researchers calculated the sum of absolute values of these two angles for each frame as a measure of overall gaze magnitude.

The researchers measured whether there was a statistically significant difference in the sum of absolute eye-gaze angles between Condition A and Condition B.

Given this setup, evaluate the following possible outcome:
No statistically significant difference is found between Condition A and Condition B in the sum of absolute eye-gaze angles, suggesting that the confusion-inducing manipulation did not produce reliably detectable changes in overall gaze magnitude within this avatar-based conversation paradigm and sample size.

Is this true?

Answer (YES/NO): NO